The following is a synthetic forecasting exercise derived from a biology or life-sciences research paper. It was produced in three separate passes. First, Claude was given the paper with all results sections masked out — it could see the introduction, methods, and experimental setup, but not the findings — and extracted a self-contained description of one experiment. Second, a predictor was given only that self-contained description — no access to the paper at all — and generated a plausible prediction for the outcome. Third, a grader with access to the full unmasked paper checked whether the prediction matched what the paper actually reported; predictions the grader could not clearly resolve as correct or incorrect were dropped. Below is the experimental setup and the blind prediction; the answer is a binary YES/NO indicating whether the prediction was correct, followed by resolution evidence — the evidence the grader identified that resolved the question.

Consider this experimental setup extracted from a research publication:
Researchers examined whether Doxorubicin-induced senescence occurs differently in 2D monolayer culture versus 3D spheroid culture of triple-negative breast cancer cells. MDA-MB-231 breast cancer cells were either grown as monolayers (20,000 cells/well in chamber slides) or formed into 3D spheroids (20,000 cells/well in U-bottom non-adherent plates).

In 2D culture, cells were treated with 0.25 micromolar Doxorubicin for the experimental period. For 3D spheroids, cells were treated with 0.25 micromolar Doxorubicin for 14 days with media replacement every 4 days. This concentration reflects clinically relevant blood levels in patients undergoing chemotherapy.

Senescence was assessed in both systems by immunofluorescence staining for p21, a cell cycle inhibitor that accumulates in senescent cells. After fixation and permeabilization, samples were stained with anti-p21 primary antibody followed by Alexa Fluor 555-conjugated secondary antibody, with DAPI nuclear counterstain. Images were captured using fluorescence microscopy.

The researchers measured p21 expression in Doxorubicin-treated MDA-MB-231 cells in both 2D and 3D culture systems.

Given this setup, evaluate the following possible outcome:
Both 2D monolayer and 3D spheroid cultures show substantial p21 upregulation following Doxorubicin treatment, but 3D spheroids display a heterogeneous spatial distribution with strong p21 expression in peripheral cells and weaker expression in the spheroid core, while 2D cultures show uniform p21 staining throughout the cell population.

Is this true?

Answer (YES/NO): NO